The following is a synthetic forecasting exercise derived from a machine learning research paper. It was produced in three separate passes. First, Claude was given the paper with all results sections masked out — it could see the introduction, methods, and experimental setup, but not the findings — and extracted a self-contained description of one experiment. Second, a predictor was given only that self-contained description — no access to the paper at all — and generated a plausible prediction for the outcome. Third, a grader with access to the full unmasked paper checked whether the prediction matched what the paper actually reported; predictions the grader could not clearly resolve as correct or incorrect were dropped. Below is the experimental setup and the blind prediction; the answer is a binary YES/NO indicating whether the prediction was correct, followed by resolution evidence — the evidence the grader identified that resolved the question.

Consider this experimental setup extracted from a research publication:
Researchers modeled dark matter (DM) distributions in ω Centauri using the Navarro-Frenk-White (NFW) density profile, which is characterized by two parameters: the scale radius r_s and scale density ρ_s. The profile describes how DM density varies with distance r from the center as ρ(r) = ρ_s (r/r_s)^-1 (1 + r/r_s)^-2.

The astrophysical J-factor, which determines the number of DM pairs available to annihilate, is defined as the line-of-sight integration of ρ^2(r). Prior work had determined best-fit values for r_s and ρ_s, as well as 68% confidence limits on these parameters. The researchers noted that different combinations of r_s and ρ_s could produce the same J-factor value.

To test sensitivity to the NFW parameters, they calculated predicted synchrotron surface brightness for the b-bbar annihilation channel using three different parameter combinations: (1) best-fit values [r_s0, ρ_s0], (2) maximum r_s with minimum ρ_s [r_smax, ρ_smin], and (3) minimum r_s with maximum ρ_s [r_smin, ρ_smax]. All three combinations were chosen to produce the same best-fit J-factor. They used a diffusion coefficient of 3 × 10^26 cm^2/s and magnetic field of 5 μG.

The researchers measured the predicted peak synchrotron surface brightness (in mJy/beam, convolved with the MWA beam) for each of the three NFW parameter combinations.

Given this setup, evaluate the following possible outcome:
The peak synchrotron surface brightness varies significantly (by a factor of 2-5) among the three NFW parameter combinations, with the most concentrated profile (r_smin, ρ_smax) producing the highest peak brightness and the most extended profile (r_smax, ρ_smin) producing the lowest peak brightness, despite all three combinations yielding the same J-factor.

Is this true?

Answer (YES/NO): NO